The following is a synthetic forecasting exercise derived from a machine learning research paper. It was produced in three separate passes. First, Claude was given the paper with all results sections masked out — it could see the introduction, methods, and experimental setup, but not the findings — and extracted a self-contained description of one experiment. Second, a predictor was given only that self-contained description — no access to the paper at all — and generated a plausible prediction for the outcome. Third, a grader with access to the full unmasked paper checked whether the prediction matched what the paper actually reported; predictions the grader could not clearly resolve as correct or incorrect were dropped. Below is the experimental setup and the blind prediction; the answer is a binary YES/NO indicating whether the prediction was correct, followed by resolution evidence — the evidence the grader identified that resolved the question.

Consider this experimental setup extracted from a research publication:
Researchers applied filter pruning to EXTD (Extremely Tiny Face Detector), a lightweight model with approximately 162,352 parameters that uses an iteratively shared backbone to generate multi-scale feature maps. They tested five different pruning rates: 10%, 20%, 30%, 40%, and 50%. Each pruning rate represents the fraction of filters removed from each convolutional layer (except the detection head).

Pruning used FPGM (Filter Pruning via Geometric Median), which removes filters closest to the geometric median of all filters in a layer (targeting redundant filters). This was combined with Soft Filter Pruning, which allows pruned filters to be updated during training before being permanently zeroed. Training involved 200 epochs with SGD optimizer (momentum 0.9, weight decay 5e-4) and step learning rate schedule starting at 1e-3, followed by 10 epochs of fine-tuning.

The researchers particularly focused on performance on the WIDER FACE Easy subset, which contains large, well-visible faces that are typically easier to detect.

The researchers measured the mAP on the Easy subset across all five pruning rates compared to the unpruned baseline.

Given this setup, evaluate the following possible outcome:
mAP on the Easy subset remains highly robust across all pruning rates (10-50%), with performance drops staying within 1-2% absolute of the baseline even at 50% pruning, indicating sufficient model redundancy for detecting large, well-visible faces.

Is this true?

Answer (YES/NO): NO